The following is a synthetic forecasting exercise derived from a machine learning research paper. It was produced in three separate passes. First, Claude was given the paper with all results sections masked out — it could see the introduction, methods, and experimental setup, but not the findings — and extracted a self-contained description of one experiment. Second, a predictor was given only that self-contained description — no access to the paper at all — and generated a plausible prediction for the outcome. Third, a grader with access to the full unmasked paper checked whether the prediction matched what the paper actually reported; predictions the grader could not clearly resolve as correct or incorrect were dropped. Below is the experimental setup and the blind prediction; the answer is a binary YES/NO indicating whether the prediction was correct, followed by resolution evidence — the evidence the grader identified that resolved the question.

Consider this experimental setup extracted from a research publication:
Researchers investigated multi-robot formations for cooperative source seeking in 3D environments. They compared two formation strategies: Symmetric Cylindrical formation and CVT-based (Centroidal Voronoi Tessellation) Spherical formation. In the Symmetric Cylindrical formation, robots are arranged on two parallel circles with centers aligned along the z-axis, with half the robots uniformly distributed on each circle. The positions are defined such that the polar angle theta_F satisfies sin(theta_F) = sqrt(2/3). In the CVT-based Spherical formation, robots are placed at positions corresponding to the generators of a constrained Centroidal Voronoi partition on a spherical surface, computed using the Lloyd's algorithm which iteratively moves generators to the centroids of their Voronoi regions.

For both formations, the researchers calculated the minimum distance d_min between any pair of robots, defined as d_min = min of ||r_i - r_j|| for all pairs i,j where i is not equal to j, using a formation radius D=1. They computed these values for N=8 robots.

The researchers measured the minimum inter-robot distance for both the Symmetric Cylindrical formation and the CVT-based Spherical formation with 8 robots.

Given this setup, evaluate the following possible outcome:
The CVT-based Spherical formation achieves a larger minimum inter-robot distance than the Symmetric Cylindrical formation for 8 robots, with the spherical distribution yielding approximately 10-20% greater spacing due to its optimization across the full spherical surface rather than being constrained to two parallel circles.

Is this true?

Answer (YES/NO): NO